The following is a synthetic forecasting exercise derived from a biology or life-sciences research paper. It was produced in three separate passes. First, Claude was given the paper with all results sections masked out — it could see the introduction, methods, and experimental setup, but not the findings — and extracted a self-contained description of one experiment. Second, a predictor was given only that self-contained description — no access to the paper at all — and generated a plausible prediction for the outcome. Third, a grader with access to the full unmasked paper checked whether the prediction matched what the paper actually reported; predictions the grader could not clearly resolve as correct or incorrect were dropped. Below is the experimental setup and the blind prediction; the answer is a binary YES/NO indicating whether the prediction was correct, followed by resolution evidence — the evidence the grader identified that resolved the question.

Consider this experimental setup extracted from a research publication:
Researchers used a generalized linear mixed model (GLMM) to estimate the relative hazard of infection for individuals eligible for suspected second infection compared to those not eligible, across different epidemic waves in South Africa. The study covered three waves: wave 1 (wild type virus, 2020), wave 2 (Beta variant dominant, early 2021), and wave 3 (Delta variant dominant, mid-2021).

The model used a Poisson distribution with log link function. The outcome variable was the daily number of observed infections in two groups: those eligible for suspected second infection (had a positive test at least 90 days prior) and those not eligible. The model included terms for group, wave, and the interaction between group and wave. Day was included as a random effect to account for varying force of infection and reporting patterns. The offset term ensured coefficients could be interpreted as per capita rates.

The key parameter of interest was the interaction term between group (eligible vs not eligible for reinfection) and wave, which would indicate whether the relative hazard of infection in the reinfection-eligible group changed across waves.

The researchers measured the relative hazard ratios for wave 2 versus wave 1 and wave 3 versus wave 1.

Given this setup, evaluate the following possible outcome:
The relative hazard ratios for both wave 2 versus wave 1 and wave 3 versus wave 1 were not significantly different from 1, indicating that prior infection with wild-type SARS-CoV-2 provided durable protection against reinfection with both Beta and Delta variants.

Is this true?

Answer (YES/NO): NO